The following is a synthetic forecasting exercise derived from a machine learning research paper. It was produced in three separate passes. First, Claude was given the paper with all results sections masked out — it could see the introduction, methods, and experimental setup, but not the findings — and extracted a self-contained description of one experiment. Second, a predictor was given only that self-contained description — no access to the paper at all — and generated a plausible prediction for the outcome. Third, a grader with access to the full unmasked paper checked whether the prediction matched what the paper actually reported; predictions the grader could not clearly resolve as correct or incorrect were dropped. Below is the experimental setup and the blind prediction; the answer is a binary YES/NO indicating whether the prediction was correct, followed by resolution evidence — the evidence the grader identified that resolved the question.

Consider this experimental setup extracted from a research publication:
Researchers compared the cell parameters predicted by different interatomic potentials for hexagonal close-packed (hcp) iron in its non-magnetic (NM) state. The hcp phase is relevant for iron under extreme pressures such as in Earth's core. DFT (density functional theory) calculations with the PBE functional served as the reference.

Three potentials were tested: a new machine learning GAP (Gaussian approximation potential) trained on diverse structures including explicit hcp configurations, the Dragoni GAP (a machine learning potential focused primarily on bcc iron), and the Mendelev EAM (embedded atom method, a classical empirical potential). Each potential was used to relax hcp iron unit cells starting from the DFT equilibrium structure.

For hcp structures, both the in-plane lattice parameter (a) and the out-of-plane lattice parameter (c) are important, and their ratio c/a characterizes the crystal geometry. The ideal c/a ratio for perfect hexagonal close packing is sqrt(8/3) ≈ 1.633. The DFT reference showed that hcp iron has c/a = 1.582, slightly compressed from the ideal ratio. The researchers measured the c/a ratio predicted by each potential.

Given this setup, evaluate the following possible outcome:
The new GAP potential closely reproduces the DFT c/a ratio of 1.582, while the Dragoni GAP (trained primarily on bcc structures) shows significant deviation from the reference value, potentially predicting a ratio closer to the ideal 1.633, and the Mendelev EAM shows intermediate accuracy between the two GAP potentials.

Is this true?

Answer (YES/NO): NO